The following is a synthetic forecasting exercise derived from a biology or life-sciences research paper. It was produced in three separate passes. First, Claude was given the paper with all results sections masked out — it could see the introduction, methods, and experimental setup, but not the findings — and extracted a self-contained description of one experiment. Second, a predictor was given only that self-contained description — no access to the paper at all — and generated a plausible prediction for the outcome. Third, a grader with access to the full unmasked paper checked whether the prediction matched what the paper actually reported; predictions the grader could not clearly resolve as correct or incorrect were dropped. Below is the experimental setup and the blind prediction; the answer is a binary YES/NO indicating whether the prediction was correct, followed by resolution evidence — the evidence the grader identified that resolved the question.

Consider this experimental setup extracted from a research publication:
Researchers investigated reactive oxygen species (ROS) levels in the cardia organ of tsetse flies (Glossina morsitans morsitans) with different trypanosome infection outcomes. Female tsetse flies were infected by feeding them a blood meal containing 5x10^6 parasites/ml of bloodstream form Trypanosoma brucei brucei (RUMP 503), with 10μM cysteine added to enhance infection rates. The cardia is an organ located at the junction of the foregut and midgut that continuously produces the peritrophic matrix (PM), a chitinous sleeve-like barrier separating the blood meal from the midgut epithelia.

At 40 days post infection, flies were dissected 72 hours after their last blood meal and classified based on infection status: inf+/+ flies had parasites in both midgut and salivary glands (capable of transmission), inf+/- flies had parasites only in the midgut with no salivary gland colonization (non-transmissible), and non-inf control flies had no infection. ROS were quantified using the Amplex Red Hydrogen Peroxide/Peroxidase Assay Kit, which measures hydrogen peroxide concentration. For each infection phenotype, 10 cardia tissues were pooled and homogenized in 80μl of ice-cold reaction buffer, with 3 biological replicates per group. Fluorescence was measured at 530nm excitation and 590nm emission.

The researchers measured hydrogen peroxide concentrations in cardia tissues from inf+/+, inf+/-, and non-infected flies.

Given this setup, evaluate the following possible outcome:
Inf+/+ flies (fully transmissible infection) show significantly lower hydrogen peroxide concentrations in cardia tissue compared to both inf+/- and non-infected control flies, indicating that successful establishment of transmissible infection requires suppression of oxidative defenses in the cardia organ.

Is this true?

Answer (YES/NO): NO